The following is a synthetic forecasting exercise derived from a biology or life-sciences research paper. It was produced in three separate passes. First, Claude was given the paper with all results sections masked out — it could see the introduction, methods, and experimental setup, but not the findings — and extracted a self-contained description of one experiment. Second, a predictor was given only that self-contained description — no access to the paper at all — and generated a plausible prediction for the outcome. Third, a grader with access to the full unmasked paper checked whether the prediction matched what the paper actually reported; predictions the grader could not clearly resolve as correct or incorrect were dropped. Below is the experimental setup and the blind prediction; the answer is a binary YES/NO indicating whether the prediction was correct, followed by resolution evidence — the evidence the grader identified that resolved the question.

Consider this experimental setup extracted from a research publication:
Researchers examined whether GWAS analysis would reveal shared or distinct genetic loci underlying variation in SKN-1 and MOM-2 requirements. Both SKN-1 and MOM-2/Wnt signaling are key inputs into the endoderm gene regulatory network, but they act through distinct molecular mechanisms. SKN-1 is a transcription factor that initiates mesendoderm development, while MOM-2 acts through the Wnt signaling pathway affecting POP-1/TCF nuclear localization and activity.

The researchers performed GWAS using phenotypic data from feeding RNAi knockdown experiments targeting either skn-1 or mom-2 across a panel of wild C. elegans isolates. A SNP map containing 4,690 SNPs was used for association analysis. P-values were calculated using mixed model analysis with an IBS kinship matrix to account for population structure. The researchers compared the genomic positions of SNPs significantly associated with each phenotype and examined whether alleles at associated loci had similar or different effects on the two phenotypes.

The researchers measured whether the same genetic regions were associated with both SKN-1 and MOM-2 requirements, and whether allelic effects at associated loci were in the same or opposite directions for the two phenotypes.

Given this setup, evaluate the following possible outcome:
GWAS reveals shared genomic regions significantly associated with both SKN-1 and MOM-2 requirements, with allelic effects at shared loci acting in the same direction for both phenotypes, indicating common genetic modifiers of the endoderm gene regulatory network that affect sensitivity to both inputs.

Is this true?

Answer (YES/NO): NO